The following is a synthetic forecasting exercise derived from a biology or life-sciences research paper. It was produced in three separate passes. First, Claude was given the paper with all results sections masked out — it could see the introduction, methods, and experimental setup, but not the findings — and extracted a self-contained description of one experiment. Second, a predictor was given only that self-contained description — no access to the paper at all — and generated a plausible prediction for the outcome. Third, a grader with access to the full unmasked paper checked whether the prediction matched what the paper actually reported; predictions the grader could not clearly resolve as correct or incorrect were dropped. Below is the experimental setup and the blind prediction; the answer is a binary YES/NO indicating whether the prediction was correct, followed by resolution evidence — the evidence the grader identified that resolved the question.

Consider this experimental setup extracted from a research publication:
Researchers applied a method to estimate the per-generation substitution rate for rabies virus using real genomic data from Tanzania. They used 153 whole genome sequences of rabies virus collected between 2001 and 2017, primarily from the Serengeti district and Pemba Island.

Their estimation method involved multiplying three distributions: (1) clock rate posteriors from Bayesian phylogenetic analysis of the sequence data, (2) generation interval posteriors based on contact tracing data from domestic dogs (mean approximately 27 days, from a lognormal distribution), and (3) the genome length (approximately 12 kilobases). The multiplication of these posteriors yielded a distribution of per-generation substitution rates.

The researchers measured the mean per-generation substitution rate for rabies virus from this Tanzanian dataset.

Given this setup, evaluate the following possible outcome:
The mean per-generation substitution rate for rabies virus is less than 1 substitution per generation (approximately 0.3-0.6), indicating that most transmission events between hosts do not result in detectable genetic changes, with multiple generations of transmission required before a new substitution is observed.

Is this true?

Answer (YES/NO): NO